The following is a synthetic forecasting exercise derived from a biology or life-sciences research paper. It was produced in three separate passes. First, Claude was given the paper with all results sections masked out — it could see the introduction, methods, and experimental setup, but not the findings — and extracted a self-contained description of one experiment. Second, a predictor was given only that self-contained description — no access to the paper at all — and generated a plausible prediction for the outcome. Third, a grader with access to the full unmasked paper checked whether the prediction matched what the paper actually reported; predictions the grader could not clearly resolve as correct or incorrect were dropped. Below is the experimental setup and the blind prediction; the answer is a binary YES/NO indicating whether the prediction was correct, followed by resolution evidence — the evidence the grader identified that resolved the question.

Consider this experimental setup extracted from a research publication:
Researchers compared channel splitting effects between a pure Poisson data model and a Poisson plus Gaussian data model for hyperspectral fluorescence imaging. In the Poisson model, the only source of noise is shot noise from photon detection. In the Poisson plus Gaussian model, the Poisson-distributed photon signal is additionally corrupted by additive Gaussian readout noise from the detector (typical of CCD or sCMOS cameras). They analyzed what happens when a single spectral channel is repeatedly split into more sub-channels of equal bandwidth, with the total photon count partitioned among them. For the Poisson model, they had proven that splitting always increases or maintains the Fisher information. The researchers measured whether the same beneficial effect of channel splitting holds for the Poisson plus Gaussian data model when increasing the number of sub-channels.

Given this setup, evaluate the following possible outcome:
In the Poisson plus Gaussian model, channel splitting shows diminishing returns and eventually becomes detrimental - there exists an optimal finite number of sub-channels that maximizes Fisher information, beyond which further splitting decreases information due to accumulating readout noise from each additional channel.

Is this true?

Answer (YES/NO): YES